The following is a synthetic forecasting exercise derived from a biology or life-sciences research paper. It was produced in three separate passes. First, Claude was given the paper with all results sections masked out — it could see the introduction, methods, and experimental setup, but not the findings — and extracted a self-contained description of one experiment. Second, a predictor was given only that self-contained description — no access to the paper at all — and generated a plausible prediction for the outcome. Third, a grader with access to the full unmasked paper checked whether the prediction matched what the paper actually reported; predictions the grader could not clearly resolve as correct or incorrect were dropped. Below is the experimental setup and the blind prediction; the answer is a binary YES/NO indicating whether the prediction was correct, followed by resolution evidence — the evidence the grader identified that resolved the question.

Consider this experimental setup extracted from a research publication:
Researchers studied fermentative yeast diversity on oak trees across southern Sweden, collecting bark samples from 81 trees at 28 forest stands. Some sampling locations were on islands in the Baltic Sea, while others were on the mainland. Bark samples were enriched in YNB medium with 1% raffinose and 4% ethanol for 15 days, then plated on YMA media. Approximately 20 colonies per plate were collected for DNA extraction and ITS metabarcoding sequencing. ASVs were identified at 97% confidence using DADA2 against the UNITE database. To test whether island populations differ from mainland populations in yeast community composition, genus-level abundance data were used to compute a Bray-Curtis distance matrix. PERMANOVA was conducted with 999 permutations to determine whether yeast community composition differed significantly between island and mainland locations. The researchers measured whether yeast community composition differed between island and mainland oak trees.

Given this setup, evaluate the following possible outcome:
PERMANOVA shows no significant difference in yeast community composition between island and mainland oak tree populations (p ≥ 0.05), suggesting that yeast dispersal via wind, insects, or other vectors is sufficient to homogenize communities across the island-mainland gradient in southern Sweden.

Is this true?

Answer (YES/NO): NO